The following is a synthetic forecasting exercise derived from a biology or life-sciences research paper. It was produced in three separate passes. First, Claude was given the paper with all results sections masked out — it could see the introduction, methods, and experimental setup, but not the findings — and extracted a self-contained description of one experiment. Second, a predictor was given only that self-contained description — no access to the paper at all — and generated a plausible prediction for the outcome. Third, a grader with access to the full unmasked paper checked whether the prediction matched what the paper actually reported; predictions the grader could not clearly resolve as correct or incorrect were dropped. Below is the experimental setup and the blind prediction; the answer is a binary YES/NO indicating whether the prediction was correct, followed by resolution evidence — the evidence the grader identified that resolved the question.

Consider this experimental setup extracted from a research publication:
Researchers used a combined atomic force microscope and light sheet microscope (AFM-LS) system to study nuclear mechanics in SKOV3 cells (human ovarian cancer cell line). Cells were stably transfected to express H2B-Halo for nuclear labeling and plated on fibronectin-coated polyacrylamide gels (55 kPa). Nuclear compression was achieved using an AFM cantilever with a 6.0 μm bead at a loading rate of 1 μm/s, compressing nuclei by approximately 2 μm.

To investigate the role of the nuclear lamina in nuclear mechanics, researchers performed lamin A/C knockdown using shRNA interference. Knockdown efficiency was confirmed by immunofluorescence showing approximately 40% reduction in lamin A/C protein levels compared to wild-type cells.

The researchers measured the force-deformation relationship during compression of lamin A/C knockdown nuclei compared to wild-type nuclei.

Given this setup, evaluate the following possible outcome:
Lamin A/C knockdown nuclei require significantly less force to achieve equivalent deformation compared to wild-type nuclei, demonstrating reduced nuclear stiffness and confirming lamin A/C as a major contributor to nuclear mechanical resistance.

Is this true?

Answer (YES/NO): NO